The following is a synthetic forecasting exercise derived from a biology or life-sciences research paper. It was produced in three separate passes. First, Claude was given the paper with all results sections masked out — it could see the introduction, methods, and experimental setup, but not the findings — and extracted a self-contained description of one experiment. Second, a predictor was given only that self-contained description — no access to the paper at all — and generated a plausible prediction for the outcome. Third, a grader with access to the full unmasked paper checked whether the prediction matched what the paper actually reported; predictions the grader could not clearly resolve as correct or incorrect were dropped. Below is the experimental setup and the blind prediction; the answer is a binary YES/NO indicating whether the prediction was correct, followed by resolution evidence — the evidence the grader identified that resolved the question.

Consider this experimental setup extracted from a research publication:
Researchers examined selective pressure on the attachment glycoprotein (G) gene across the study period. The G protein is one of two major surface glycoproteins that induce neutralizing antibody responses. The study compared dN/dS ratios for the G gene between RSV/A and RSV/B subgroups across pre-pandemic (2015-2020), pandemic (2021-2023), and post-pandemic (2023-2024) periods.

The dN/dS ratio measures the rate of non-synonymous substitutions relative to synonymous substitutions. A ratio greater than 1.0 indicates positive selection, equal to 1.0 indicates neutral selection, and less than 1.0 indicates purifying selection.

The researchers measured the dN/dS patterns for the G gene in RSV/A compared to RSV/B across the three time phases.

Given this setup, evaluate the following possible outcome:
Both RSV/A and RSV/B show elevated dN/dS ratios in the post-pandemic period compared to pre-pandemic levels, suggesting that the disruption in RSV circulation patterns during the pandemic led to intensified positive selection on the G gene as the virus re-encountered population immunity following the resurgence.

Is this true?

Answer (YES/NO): NO